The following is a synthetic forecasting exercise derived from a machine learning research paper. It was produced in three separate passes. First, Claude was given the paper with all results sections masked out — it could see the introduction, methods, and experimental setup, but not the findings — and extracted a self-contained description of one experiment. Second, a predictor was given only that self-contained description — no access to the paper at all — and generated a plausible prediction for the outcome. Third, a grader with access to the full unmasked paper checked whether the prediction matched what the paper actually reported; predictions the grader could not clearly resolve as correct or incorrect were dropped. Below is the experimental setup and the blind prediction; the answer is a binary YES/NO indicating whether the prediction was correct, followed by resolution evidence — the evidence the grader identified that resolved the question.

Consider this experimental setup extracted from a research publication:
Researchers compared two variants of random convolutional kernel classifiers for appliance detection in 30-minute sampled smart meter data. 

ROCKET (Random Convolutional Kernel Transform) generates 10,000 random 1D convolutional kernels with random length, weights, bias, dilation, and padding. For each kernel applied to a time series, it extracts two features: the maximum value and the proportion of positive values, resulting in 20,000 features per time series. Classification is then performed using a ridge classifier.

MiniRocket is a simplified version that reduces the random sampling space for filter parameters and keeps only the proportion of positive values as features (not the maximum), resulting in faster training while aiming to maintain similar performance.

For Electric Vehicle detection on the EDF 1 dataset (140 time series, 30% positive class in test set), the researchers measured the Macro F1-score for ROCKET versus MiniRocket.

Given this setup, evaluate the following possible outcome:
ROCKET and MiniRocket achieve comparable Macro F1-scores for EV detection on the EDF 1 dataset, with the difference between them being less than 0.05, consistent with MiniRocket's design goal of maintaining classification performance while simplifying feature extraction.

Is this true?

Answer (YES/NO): NO